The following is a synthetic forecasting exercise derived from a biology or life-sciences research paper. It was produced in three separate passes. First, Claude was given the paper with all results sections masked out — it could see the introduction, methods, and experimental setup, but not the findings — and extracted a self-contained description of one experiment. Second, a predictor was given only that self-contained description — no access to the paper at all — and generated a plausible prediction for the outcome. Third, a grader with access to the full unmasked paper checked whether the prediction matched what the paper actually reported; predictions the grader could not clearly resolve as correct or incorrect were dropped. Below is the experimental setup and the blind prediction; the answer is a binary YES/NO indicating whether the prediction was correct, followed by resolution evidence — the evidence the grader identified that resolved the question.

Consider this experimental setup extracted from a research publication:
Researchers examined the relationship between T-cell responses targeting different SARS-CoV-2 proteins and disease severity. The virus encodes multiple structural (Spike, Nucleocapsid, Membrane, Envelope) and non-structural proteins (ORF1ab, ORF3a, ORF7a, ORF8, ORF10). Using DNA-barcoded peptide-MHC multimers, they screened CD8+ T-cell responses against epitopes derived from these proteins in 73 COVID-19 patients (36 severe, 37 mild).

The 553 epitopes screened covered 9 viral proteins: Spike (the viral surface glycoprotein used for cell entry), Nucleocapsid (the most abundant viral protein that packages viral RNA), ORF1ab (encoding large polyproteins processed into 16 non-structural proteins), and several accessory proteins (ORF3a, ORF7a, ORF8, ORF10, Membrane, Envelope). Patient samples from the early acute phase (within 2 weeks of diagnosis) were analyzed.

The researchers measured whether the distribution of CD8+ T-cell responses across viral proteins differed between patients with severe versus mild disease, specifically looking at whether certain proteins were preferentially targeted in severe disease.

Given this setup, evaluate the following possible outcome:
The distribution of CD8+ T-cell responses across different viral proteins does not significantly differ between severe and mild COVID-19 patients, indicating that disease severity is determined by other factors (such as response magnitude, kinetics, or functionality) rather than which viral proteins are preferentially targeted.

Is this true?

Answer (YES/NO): YES